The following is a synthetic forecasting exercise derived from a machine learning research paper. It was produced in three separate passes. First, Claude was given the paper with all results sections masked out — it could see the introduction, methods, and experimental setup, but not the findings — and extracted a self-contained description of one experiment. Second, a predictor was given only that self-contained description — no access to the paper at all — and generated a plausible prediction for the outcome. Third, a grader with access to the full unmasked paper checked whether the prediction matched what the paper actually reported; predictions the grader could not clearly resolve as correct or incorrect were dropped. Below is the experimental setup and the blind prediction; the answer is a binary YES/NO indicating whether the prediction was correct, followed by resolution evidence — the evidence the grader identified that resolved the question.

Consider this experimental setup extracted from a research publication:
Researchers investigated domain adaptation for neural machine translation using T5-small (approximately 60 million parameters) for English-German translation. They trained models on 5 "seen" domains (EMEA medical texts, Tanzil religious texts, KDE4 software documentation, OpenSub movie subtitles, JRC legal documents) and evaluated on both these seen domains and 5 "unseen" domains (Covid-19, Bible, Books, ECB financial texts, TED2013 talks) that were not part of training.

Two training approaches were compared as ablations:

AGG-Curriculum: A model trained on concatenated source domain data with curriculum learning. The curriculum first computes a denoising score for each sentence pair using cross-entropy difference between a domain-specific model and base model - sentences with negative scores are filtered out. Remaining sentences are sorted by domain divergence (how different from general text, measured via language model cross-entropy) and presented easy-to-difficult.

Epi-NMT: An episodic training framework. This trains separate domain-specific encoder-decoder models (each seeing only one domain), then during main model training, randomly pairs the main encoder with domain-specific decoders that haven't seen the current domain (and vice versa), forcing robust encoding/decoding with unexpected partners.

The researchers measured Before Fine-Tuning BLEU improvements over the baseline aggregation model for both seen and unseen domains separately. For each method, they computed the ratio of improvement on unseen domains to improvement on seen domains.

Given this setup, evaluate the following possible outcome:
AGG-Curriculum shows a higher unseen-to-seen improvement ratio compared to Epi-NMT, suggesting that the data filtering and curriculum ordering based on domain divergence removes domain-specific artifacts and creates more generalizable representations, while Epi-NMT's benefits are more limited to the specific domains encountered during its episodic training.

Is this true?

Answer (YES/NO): YES